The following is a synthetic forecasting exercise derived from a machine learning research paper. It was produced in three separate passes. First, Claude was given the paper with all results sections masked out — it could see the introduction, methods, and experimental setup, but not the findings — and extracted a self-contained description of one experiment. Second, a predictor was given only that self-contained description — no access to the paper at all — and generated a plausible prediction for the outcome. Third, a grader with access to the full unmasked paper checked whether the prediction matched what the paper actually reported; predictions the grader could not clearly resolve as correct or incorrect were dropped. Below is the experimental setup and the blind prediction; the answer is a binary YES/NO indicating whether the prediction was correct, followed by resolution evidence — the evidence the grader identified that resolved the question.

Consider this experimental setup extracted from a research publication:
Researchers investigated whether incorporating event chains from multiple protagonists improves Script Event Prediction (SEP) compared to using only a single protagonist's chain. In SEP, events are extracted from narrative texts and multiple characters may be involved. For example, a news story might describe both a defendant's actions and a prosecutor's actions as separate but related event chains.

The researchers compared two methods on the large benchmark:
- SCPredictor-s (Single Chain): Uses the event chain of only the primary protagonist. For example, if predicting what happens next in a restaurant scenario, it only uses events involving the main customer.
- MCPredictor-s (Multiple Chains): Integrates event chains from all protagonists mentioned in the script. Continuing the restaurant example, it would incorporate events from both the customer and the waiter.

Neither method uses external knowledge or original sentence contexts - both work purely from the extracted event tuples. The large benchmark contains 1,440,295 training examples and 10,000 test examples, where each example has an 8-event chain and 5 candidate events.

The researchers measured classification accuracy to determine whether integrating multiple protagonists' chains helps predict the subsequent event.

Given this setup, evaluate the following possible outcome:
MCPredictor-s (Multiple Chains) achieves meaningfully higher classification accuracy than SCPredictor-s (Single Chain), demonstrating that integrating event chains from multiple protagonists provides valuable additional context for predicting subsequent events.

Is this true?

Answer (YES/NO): NO